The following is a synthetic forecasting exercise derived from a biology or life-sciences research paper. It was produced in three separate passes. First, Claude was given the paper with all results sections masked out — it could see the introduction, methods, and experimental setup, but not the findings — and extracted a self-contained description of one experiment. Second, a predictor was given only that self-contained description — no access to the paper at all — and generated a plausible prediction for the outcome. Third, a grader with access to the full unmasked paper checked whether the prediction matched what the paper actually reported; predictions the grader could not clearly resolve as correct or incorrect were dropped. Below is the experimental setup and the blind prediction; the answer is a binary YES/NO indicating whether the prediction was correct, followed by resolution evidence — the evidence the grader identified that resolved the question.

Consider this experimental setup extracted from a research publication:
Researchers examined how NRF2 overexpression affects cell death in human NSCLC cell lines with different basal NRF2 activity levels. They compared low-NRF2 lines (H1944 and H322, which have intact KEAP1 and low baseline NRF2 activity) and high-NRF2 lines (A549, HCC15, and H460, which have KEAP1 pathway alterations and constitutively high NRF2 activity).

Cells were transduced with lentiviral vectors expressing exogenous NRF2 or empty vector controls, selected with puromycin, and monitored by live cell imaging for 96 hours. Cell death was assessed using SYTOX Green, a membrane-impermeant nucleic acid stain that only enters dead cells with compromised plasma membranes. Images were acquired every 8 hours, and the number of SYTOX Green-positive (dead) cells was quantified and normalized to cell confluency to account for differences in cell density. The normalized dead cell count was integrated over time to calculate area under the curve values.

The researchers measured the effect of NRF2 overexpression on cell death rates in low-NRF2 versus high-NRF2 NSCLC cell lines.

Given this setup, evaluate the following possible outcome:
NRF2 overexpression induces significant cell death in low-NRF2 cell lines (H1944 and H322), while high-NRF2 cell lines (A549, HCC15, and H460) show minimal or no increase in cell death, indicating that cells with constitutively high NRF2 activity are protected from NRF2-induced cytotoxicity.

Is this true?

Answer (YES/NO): NO